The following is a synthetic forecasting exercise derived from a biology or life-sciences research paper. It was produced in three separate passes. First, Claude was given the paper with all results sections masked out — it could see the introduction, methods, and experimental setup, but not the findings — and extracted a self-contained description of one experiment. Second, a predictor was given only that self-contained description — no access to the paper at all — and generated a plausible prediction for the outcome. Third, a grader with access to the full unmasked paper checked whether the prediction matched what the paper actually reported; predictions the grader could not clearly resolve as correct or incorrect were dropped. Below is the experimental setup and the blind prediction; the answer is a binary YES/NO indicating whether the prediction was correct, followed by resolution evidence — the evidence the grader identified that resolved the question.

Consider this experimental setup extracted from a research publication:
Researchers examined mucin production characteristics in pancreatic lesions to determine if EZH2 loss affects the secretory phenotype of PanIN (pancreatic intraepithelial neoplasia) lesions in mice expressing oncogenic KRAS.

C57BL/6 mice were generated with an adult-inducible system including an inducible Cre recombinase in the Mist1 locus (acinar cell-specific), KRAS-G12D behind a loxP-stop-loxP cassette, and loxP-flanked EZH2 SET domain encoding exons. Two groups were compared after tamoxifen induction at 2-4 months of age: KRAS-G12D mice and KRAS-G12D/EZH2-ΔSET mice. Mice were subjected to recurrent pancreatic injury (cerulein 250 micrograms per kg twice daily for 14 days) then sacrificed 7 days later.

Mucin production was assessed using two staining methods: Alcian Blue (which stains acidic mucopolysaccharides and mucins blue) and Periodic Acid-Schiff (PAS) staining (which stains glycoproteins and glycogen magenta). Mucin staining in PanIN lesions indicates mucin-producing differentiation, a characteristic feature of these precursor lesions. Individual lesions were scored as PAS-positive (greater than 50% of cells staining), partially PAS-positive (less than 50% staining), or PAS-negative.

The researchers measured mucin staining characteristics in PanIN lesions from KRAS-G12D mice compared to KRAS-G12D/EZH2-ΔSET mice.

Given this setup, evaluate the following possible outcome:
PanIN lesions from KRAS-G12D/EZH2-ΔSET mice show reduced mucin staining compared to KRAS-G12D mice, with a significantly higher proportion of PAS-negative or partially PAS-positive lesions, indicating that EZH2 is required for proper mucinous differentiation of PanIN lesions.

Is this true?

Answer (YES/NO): NO